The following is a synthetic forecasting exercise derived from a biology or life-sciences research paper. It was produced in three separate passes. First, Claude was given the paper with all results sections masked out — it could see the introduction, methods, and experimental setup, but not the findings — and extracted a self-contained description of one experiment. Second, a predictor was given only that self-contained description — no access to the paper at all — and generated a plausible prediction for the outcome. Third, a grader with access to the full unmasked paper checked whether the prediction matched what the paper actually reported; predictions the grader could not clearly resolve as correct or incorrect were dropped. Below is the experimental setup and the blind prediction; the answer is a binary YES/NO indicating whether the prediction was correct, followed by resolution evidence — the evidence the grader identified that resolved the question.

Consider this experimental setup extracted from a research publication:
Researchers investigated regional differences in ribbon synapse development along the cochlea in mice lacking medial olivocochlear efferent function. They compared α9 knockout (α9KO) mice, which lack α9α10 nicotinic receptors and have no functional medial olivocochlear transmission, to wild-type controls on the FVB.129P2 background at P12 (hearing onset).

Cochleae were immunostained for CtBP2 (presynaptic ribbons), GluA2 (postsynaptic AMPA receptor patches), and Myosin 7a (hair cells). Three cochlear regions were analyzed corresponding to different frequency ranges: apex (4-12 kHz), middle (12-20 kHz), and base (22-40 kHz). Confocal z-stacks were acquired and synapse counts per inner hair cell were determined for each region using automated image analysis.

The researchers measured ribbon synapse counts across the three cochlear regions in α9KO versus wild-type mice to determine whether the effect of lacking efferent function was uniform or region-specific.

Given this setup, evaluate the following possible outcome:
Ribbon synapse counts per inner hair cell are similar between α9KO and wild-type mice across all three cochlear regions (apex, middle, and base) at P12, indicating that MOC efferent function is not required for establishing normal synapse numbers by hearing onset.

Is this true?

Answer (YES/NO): NO